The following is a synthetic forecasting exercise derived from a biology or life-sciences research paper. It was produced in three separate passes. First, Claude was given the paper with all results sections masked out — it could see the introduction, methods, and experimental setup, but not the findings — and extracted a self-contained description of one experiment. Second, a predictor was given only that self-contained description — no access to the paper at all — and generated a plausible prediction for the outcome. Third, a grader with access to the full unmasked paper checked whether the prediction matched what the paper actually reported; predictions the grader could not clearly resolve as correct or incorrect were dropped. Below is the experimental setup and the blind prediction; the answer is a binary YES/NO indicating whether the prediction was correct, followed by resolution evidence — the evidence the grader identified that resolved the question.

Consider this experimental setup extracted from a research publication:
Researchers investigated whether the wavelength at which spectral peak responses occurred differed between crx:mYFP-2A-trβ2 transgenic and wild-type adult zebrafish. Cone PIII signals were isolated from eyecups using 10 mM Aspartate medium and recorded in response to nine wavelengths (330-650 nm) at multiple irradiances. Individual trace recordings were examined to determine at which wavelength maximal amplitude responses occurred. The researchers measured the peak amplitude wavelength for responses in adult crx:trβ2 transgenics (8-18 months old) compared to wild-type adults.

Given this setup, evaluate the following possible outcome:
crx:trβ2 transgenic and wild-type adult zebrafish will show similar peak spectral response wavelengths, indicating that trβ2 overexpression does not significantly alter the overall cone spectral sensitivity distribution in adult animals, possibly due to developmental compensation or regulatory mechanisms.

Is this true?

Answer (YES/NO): NO